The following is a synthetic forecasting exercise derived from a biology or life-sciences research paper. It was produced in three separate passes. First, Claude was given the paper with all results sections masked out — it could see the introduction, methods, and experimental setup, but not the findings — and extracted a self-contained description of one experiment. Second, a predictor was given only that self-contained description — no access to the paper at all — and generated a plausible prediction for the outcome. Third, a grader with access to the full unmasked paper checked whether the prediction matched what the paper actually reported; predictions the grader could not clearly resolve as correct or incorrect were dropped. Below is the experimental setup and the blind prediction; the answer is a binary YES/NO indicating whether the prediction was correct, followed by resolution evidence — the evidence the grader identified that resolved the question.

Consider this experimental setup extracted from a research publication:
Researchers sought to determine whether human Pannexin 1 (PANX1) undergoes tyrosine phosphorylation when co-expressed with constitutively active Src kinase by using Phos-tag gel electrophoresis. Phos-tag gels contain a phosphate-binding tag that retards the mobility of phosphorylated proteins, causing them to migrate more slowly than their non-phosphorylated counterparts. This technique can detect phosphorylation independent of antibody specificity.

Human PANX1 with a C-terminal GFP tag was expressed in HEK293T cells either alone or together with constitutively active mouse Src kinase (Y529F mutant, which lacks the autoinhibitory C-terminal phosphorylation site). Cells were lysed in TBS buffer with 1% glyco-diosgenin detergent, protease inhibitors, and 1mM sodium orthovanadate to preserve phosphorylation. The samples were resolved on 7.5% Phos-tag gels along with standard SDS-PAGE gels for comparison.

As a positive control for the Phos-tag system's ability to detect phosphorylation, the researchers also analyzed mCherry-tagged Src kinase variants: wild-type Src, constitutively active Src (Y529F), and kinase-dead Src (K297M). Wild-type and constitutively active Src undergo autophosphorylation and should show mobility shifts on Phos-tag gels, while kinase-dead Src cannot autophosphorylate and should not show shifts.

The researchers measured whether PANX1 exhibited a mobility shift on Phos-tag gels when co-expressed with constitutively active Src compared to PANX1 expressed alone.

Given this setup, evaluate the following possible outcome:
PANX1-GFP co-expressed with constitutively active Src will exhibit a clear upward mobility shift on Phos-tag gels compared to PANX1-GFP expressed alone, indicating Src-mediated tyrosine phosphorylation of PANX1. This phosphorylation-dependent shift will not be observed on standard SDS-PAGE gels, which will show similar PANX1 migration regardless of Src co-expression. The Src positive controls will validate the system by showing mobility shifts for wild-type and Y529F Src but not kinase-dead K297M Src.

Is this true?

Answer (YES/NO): NO